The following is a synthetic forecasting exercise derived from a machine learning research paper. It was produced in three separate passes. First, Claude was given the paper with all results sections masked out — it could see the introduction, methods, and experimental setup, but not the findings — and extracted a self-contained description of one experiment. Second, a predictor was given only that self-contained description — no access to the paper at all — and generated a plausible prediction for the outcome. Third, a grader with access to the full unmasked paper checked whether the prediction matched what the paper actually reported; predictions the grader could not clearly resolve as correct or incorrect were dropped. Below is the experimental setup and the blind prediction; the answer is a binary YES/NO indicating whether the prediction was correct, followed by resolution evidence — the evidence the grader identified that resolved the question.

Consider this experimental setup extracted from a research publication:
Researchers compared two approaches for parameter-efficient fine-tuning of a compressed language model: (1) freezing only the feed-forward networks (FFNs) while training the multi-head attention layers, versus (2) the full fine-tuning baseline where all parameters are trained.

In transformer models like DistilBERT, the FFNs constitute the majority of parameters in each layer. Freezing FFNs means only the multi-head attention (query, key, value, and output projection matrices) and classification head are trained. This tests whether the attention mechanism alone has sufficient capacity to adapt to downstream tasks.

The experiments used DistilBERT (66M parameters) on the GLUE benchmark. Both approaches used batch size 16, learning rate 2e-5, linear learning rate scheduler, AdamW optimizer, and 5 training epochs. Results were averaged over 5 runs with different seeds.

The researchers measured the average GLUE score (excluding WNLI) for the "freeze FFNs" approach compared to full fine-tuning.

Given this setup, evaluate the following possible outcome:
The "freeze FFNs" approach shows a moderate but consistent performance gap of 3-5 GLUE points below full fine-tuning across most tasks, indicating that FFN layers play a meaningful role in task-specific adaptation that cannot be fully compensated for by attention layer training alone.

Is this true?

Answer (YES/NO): NO